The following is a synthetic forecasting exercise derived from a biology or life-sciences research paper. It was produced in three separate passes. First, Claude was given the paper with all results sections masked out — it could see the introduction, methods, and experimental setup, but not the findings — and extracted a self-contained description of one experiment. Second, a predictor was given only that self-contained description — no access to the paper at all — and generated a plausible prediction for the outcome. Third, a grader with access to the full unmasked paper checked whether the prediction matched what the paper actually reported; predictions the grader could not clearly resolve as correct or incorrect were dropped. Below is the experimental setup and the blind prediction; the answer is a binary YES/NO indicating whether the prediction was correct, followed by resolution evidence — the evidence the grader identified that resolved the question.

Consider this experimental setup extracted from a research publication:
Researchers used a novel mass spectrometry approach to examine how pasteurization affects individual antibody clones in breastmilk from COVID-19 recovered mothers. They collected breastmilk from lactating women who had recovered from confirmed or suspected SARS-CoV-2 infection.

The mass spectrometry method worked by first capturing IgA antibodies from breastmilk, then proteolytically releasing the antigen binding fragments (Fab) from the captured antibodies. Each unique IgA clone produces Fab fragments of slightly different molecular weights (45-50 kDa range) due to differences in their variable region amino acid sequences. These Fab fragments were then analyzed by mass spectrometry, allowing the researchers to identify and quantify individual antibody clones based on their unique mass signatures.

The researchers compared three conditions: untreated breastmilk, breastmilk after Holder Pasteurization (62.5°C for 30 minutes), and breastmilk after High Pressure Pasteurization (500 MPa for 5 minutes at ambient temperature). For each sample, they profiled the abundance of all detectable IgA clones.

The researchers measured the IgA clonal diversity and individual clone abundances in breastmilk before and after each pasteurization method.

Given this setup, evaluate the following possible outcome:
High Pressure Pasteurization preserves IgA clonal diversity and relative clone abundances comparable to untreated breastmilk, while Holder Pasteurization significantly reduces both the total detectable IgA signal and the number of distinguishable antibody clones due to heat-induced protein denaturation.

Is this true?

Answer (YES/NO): NO